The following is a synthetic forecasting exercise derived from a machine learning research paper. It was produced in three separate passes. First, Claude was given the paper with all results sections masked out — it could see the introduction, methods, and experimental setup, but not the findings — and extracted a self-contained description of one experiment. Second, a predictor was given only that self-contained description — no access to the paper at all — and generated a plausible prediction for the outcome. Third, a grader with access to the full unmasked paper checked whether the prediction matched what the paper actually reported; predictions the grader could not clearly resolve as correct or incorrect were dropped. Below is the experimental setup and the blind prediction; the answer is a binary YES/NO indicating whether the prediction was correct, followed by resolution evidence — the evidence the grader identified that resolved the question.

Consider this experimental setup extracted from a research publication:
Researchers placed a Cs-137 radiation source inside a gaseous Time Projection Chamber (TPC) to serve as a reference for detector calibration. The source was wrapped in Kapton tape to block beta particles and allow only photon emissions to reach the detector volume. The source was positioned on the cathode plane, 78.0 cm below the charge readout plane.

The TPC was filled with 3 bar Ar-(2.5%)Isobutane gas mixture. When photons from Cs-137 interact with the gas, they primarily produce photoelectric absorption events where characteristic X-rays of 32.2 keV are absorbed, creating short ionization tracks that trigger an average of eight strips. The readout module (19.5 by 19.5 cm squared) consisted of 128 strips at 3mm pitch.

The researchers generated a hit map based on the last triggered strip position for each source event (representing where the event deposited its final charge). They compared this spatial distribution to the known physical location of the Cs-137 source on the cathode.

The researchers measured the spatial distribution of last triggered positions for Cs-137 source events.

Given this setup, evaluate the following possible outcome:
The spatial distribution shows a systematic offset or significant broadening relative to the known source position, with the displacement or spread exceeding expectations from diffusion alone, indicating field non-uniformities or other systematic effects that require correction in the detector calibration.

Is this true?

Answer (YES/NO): NO